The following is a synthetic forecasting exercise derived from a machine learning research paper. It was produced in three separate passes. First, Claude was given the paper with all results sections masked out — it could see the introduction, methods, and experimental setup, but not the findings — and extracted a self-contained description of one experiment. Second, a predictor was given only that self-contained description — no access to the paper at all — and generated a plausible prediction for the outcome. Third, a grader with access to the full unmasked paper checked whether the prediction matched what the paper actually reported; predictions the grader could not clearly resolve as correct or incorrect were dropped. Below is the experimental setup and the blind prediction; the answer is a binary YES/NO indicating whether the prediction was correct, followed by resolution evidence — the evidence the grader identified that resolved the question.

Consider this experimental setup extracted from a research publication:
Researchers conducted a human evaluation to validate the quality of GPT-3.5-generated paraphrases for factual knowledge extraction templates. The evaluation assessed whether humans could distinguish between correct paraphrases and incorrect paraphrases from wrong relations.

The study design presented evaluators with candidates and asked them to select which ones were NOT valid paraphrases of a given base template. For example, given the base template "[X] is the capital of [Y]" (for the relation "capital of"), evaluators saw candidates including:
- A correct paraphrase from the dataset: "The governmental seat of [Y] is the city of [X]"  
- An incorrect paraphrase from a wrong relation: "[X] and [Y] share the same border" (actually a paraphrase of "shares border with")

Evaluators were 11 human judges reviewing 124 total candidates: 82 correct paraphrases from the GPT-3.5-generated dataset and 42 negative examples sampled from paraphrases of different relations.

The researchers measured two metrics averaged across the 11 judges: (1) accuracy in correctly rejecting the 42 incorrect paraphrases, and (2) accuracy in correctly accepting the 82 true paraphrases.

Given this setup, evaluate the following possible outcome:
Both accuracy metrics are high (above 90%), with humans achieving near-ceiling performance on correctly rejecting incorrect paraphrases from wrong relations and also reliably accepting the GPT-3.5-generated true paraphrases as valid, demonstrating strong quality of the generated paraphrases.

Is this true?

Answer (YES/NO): YES